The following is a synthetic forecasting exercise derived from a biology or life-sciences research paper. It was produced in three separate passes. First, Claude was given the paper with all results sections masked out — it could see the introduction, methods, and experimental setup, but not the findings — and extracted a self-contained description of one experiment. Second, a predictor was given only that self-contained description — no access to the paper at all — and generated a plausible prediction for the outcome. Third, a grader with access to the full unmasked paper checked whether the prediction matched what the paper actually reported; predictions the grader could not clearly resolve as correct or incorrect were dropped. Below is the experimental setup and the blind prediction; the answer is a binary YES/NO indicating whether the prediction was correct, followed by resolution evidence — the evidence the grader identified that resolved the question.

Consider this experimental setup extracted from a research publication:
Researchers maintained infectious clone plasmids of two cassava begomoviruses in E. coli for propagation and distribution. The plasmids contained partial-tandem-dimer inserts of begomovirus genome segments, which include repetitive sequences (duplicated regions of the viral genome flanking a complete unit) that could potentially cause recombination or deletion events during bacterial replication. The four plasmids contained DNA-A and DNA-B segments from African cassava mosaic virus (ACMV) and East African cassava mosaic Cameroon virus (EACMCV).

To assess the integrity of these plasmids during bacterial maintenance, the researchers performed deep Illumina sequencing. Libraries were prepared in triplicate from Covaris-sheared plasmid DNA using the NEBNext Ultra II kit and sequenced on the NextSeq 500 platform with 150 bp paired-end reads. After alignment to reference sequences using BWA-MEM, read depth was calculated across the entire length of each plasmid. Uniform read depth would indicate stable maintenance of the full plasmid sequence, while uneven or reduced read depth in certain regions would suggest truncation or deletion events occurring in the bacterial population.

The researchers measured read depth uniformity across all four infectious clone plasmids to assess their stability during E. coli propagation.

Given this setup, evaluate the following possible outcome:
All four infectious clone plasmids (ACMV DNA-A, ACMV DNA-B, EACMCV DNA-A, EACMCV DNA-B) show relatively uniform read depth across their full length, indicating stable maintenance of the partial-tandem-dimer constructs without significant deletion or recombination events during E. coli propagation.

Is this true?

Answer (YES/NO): NO